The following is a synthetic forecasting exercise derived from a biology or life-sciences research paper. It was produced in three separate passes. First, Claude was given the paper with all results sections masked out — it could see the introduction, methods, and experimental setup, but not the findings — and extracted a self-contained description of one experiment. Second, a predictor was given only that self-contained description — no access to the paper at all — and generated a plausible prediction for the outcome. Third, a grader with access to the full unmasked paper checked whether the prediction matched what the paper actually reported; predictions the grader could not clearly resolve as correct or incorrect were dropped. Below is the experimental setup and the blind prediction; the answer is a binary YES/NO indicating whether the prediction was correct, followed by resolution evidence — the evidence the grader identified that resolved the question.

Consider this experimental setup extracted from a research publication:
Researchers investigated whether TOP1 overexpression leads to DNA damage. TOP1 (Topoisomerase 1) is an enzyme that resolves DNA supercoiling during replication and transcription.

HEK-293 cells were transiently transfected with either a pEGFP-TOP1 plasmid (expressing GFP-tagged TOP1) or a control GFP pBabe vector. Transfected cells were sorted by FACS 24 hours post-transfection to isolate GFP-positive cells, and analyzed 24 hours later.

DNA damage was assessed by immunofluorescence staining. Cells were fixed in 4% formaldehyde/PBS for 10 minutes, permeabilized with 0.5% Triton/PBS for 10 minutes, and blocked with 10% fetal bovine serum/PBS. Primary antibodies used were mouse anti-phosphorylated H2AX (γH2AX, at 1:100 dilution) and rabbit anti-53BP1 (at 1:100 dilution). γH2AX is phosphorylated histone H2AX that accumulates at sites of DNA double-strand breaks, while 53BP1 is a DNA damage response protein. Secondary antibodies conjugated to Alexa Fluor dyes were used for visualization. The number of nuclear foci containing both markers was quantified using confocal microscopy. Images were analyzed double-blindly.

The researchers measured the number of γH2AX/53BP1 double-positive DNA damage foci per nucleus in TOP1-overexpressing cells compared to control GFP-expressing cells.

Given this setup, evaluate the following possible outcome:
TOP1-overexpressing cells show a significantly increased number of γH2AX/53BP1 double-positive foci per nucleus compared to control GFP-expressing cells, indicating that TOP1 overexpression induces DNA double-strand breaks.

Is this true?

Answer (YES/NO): NO